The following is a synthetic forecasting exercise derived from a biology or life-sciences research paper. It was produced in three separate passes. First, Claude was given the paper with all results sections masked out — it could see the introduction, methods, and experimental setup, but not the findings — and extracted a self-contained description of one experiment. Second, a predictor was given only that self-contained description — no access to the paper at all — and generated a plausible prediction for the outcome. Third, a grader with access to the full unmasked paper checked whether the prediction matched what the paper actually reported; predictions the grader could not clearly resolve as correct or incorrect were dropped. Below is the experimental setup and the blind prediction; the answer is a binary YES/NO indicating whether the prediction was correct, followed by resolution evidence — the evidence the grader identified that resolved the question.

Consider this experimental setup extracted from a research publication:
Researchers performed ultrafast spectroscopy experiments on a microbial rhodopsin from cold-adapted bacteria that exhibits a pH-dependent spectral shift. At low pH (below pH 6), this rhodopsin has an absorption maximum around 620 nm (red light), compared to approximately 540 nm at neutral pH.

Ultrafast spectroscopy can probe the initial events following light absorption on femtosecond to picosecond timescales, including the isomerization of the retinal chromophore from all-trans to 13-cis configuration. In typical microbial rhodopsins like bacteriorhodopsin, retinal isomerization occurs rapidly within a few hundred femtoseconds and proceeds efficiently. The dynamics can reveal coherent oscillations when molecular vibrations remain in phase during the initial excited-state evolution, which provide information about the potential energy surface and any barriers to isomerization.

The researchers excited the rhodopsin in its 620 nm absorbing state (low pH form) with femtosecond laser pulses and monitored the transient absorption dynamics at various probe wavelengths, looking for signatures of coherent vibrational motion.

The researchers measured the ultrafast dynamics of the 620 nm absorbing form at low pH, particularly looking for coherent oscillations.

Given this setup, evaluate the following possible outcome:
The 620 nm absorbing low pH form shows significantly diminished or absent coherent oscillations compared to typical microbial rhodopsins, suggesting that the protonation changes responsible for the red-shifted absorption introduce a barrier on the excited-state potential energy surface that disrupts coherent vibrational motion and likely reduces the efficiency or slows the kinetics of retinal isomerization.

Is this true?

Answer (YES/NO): NO